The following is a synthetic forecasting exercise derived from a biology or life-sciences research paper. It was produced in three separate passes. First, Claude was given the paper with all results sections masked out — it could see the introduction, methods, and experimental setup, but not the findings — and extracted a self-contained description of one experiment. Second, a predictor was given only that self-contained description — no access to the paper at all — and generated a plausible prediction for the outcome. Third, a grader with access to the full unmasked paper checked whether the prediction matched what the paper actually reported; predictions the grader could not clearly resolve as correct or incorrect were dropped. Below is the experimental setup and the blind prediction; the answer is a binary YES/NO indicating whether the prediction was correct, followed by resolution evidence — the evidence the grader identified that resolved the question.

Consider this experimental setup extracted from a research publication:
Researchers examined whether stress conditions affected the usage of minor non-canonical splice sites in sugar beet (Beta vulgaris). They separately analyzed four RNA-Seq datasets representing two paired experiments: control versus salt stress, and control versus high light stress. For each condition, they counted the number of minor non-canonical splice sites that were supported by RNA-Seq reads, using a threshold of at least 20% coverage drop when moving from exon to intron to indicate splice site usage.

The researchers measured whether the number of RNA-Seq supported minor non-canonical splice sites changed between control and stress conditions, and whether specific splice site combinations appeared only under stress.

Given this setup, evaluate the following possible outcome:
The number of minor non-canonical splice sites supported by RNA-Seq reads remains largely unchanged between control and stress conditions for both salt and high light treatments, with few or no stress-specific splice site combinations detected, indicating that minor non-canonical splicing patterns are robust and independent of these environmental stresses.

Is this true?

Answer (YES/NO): NO